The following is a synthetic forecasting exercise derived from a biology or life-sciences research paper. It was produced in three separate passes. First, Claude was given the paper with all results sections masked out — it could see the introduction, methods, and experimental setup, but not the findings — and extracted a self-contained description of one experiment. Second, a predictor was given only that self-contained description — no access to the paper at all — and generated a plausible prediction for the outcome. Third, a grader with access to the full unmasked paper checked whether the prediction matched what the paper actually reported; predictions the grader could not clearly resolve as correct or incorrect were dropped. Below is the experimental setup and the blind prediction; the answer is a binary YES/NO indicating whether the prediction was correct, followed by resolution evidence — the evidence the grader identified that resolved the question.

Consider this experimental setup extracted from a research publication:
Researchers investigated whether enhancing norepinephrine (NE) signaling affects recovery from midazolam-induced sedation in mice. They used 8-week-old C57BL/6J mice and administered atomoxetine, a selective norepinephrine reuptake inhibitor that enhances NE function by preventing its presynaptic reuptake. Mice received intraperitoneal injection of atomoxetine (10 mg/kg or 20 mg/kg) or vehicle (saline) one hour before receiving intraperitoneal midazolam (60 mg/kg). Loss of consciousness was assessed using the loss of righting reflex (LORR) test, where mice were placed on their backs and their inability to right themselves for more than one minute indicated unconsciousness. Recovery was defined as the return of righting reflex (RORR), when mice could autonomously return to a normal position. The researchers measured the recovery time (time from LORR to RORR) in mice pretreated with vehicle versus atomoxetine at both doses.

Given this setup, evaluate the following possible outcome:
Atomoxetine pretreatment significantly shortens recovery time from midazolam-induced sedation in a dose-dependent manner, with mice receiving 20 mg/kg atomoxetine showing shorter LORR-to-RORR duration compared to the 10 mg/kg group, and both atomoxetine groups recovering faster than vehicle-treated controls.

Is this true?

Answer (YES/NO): NO